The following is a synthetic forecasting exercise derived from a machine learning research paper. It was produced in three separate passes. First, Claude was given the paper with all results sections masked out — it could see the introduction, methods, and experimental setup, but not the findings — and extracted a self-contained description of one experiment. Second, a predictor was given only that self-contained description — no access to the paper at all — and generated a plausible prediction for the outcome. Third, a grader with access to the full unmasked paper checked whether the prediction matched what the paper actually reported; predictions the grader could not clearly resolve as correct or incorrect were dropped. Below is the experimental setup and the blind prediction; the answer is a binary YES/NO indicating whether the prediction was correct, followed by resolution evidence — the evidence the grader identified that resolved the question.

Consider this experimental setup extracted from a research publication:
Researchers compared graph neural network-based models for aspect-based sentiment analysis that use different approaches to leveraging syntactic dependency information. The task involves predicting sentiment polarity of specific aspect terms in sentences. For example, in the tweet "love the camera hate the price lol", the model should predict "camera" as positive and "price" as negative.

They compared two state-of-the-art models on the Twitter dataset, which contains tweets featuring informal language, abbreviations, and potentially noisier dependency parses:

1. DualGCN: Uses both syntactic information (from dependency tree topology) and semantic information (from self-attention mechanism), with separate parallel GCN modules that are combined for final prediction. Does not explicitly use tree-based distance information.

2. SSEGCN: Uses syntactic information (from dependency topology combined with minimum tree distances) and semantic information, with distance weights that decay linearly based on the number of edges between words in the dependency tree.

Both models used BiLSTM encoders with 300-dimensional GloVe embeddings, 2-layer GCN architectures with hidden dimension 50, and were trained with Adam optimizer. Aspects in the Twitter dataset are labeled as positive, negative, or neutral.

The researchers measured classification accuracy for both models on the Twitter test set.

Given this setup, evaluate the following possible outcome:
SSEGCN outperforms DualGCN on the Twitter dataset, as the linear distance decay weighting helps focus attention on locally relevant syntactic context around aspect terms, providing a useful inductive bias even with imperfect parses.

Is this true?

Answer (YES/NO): YES